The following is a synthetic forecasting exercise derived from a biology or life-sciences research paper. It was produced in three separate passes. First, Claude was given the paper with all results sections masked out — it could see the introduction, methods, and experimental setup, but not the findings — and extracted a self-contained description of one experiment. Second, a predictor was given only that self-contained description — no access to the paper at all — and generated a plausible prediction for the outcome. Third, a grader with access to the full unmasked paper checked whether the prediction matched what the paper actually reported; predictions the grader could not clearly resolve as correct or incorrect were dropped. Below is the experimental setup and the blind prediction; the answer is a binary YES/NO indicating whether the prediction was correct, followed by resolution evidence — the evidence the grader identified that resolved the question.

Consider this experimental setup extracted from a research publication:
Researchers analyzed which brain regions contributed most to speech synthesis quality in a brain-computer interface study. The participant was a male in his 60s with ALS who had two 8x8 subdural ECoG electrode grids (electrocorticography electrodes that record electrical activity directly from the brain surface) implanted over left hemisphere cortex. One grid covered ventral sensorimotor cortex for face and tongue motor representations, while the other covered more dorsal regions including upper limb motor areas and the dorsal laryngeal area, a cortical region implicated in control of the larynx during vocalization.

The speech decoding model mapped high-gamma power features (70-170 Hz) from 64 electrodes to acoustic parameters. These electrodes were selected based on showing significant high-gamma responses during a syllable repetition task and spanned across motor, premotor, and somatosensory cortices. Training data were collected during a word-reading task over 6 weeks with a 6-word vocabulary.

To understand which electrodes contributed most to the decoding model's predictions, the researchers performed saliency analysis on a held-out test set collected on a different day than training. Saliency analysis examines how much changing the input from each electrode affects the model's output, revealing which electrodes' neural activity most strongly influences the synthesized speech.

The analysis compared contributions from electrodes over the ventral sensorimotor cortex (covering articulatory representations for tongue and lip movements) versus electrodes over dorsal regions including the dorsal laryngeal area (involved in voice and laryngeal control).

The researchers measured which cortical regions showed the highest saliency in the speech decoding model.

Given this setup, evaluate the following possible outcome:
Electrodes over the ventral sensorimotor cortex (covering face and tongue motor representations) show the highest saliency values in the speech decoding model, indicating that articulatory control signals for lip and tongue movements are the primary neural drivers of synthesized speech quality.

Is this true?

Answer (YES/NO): YES